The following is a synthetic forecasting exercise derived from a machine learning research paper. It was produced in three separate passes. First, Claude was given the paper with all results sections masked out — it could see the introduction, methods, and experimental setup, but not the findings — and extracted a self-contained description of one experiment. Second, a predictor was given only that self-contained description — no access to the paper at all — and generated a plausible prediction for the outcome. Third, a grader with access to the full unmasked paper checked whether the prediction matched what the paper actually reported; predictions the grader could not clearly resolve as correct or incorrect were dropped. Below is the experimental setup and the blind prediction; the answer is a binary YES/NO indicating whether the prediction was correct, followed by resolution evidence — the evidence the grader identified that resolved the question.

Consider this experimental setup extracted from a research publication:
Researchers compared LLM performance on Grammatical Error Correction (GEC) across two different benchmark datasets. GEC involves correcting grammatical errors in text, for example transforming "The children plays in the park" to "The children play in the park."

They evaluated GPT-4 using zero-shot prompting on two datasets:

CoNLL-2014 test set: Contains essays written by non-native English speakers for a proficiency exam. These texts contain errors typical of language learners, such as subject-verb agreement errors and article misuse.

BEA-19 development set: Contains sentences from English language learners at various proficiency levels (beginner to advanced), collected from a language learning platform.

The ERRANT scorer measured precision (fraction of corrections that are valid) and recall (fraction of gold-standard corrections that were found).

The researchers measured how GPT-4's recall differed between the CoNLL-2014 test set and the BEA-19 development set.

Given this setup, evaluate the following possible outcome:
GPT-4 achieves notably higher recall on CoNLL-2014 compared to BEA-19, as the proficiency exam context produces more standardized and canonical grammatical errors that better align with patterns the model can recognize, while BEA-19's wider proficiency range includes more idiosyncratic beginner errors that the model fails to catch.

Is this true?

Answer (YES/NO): YES